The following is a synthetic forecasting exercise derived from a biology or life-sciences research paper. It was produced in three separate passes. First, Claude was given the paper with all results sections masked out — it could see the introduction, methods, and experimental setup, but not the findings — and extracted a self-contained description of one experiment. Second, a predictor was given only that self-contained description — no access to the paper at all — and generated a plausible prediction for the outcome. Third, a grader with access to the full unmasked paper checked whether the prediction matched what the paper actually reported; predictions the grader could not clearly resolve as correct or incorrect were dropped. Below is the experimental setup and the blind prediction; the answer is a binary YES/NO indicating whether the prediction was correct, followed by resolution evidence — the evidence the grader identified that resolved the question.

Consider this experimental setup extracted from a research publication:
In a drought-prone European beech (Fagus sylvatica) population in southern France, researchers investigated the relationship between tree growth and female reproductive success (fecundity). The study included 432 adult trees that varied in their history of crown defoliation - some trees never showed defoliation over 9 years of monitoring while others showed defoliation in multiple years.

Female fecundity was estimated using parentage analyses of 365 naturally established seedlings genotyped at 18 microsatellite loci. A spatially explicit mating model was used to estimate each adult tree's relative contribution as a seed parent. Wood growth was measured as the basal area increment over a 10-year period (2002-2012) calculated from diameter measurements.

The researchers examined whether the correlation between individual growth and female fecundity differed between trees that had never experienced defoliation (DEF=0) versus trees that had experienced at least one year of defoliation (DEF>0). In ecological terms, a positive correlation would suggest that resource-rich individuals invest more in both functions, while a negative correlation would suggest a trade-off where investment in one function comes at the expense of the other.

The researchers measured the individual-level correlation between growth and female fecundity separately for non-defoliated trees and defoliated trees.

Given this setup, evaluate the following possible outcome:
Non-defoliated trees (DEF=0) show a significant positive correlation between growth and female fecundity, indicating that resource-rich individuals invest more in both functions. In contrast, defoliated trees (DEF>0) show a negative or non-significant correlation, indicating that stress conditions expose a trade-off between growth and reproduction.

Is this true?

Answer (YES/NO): YES